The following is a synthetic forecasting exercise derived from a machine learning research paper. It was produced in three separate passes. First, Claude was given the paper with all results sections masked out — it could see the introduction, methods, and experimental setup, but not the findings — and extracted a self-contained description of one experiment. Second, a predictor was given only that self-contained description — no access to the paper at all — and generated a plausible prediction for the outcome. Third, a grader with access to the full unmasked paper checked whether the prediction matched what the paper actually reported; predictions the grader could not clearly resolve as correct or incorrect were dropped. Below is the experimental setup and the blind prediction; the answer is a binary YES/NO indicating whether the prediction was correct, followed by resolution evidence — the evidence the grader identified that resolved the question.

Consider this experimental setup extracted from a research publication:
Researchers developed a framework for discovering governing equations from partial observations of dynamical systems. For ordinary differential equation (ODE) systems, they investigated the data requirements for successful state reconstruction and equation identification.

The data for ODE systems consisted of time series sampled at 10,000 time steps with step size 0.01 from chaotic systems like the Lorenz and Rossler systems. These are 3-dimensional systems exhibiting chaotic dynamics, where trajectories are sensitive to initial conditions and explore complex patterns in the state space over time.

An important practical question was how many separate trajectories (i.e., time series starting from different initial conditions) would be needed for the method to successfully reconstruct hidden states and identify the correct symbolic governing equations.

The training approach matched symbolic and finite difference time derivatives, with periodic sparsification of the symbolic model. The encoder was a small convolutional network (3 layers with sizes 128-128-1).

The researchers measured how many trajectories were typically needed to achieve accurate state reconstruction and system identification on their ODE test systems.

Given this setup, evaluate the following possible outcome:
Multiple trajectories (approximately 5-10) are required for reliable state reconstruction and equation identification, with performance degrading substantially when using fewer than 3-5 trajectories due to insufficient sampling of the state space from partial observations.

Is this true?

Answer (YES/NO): NO